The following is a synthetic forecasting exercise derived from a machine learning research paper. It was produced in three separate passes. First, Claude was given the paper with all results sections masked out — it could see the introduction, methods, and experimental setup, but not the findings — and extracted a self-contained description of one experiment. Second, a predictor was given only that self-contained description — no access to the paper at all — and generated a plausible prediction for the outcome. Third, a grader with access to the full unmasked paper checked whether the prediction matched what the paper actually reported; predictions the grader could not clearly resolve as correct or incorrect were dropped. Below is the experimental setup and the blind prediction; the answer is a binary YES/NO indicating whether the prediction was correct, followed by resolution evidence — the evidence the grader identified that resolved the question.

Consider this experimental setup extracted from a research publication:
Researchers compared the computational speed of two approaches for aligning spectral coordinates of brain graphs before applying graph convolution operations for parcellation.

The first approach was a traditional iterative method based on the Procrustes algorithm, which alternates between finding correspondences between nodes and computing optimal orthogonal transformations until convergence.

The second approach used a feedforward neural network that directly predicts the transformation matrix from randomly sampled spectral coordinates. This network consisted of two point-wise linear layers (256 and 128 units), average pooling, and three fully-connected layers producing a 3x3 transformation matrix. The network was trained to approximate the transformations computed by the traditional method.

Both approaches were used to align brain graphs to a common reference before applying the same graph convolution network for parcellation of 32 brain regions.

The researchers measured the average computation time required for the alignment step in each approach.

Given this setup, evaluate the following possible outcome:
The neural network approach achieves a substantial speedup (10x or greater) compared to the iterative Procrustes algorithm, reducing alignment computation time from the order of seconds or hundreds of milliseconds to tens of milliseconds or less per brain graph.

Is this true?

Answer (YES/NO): YES